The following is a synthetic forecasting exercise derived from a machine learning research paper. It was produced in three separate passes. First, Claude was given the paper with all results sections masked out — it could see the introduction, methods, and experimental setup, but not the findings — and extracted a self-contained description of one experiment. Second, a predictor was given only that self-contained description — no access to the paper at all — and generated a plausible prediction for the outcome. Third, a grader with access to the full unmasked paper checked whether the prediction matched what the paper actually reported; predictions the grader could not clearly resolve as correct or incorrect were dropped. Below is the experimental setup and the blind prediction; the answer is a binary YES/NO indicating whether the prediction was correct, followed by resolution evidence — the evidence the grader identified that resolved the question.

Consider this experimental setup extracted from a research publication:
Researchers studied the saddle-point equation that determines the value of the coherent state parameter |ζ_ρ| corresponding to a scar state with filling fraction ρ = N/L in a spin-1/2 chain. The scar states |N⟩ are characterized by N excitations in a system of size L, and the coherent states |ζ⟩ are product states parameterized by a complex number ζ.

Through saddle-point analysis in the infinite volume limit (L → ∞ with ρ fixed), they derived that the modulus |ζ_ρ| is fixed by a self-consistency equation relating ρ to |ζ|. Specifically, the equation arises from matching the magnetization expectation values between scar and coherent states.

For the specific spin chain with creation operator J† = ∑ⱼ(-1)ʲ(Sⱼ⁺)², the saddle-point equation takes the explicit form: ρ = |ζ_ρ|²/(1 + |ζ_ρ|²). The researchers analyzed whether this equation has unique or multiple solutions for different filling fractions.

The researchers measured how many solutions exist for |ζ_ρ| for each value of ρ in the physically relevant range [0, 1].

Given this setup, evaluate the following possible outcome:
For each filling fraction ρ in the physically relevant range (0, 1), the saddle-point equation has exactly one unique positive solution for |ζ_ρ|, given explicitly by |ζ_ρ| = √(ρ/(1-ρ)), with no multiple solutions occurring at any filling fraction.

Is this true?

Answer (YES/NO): YES